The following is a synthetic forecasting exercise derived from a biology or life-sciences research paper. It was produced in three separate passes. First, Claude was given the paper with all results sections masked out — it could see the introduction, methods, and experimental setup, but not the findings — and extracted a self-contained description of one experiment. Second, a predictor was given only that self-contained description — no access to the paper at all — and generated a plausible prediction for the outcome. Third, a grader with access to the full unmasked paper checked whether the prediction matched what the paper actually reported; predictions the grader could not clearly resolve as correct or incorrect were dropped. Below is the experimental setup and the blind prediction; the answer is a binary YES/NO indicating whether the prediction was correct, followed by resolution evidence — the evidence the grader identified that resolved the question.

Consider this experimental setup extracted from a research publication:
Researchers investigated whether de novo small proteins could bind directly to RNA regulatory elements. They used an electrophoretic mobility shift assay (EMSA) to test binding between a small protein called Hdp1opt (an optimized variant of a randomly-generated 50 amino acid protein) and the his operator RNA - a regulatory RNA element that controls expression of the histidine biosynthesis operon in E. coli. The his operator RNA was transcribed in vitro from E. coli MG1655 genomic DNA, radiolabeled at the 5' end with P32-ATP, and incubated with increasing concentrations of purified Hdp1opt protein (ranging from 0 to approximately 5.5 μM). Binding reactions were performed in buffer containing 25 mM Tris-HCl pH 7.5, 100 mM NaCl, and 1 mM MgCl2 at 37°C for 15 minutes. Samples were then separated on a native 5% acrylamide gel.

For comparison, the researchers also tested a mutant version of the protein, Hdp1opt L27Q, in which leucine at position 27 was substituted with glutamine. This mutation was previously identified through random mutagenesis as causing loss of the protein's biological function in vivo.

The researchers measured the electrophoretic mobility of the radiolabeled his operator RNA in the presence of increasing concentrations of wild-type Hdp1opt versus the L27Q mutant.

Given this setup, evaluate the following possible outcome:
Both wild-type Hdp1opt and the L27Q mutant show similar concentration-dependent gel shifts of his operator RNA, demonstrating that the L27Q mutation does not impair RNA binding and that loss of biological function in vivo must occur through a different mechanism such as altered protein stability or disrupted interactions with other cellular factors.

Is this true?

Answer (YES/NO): NO